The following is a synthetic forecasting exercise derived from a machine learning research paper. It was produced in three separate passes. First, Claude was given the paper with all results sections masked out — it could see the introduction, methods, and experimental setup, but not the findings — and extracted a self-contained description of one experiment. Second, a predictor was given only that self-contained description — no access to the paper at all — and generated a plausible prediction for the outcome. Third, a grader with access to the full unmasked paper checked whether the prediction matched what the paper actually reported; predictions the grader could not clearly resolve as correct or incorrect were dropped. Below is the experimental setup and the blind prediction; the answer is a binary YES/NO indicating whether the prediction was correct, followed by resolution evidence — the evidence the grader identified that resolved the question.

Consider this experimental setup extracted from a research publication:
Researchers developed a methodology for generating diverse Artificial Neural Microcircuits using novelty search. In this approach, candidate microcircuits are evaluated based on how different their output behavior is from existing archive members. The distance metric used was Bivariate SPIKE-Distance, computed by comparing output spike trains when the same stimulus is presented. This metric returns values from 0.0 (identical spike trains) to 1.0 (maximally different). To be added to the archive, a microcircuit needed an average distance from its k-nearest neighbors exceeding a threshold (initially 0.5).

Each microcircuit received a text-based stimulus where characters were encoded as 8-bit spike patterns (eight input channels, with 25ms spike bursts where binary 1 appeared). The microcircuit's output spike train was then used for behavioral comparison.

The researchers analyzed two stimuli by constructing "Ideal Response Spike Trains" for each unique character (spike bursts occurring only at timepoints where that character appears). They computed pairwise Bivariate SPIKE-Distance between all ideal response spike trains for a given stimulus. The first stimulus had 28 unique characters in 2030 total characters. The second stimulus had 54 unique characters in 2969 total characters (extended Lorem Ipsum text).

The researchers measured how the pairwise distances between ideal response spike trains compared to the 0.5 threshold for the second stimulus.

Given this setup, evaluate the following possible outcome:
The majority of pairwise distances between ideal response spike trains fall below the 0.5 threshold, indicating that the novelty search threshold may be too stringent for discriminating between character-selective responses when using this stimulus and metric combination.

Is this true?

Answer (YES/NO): YES